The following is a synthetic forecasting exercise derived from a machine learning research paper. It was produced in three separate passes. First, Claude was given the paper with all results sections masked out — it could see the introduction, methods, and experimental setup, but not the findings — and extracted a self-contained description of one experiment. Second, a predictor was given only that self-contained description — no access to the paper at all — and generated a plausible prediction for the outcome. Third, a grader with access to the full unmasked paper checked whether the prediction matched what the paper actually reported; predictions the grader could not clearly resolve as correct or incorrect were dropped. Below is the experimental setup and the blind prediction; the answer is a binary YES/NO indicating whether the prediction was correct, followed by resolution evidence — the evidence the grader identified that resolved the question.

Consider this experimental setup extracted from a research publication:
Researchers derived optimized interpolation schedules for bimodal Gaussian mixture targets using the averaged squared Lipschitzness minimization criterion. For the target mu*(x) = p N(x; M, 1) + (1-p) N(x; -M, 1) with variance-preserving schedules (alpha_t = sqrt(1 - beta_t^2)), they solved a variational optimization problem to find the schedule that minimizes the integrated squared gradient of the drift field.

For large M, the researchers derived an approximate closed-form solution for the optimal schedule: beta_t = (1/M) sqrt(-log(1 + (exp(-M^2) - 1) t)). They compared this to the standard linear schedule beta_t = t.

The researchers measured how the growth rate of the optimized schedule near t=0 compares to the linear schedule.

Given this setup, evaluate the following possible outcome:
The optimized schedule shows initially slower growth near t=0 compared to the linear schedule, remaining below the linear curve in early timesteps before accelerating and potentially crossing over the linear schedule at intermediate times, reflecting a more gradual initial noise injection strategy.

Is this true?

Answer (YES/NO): YES